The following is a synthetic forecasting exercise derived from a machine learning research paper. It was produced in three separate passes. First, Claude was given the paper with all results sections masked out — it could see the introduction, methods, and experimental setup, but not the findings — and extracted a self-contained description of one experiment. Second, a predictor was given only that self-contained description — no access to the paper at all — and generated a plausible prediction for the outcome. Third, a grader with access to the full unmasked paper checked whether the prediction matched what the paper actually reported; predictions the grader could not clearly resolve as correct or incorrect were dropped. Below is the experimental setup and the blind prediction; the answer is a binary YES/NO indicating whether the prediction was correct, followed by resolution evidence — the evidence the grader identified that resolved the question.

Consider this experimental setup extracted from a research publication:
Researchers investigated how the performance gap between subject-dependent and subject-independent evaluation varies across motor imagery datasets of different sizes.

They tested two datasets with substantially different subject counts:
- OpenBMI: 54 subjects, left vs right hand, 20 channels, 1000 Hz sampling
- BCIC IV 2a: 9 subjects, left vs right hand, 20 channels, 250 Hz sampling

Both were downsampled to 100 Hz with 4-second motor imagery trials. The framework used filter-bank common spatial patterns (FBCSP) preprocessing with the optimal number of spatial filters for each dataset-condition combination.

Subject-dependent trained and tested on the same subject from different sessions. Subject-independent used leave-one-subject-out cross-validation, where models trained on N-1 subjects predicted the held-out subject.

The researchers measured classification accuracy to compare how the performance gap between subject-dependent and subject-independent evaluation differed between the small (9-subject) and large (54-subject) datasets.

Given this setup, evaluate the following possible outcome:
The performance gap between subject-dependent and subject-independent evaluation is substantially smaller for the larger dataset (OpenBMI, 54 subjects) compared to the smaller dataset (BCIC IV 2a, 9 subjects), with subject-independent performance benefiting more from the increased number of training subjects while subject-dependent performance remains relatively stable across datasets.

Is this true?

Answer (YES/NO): NO